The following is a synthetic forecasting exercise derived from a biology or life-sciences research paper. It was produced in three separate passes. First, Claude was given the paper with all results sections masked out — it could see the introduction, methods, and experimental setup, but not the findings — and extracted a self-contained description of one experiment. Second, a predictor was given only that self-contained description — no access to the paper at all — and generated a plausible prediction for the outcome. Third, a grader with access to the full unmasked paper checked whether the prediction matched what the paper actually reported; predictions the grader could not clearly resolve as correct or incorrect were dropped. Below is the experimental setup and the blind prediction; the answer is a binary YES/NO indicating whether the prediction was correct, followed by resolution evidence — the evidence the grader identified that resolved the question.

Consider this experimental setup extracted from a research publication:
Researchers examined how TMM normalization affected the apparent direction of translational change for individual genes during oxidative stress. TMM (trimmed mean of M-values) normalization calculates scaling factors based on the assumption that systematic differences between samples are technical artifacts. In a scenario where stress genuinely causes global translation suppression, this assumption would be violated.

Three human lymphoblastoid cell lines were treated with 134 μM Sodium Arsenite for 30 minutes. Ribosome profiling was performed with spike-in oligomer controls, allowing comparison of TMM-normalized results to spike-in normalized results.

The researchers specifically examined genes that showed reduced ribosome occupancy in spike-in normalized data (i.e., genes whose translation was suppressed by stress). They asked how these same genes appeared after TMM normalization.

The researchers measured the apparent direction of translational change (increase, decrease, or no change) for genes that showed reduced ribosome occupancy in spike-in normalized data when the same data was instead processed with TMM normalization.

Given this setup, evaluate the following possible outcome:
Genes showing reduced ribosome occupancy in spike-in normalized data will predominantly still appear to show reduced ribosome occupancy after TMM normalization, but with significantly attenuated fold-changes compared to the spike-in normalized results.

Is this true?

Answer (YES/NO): NO